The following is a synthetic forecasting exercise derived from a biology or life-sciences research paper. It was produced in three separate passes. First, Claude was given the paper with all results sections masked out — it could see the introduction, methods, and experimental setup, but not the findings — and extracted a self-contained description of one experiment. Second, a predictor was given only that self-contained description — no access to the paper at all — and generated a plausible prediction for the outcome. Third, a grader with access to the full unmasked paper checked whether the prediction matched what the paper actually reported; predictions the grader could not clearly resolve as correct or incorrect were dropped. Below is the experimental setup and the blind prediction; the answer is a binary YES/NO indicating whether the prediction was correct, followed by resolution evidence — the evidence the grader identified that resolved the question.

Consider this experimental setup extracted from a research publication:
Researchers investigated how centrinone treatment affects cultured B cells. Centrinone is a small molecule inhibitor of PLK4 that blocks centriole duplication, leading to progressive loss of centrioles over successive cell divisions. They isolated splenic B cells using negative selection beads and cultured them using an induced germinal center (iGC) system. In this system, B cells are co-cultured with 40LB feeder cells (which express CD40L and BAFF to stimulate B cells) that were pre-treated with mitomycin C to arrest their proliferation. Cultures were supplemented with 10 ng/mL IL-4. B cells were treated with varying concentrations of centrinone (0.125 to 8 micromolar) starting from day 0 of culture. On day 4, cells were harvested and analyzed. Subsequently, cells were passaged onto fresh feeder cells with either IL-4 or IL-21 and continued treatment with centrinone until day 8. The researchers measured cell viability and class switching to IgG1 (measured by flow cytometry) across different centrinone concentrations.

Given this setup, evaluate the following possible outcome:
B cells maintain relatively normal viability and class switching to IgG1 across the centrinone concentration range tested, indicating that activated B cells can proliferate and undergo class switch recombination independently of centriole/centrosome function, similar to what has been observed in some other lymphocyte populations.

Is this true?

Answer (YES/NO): YES